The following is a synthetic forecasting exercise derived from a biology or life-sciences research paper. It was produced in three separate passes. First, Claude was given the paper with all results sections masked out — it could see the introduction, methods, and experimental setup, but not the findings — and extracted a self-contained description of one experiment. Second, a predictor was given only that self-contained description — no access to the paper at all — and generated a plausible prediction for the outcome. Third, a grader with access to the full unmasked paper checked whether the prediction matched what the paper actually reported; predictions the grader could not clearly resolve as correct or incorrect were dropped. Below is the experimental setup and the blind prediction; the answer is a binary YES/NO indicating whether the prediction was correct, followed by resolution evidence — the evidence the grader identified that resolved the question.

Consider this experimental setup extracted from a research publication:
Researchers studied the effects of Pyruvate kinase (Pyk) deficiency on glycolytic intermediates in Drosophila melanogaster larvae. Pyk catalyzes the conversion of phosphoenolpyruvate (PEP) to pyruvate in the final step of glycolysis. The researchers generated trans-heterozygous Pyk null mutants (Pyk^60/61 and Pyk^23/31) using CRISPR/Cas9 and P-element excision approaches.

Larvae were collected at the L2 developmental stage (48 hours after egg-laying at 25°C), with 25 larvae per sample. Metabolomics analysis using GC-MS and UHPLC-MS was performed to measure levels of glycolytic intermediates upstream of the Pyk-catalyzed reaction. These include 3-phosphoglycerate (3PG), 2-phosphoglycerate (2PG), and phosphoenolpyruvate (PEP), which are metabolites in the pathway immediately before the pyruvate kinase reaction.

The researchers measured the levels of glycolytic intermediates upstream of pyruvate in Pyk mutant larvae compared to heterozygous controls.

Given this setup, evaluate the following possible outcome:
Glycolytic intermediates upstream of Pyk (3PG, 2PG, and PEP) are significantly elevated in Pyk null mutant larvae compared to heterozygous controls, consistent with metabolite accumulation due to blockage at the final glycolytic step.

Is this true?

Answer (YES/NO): YES